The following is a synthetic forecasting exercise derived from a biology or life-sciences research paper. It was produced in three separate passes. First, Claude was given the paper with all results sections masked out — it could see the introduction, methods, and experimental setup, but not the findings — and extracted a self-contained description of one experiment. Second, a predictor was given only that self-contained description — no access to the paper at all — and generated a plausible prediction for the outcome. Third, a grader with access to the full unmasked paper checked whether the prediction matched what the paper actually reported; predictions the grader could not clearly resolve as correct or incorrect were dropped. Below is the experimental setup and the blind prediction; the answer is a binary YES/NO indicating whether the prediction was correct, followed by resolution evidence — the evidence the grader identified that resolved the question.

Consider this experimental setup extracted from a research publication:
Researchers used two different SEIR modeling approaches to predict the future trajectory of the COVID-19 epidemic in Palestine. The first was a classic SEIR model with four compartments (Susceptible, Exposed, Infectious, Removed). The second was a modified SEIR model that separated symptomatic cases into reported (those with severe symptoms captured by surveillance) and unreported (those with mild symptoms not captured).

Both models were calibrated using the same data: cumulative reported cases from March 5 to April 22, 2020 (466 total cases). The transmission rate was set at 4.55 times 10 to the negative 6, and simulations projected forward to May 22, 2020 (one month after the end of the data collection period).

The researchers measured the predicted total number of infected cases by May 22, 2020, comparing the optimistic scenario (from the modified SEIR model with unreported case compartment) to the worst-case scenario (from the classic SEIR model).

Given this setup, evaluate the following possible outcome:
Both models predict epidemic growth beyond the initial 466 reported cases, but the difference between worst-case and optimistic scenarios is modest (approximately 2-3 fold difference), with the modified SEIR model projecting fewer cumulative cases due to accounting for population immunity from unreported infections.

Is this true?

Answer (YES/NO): NO